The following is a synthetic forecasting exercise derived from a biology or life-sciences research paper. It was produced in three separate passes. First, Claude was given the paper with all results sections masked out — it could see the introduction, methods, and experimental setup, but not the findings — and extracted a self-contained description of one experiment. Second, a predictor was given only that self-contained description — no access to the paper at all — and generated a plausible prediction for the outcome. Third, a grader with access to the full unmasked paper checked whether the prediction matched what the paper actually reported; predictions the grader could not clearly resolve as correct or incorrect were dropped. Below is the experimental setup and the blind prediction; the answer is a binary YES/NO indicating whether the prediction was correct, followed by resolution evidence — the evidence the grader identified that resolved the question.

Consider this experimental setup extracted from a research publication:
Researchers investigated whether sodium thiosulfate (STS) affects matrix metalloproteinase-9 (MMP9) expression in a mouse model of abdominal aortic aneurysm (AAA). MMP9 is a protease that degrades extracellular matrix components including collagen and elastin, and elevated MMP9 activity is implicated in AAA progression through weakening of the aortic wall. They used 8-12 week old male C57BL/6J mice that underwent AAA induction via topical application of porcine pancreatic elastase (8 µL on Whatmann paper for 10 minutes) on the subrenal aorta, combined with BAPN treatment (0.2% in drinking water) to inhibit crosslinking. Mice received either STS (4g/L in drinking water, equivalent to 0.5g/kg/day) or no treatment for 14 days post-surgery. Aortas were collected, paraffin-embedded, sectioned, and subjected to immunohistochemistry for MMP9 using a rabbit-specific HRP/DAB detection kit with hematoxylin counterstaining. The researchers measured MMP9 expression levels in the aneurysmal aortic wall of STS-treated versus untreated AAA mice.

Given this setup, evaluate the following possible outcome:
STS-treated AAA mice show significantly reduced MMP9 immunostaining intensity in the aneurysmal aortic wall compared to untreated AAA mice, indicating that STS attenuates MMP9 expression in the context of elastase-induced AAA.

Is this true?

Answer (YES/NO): NO